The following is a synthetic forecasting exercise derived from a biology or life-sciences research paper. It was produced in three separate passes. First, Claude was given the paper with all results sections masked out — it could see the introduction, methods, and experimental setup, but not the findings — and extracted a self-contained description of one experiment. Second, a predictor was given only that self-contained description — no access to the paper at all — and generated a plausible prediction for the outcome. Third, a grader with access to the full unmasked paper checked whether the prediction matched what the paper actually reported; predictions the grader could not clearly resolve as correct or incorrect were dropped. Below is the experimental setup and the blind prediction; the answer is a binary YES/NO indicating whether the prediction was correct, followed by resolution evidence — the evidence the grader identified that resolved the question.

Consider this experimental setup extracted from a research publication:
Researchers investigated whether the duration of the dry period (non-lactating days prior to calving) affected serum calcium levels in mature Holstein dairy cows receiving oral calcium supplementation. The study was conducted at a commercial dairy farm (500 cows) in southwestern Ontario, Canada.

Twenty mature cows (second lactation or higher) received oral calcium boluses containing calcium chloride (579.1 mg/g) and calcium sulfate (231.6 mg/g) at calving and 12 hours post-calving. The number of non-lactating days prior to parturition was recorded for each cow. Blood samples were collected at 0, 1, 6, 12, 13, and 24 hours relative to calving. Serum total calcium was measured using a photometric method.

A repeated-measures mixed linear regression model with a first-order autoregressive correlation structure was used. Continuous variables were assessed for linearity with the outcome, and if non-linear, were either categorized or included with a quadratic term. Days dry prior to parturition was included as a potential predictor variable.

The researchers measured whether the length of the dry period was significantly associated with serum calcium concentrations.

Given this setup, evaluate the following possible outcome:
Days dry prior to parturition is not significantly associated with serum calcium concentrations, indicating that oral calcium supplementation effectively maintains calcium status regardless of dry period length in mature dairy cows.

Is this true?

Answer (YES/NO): NO